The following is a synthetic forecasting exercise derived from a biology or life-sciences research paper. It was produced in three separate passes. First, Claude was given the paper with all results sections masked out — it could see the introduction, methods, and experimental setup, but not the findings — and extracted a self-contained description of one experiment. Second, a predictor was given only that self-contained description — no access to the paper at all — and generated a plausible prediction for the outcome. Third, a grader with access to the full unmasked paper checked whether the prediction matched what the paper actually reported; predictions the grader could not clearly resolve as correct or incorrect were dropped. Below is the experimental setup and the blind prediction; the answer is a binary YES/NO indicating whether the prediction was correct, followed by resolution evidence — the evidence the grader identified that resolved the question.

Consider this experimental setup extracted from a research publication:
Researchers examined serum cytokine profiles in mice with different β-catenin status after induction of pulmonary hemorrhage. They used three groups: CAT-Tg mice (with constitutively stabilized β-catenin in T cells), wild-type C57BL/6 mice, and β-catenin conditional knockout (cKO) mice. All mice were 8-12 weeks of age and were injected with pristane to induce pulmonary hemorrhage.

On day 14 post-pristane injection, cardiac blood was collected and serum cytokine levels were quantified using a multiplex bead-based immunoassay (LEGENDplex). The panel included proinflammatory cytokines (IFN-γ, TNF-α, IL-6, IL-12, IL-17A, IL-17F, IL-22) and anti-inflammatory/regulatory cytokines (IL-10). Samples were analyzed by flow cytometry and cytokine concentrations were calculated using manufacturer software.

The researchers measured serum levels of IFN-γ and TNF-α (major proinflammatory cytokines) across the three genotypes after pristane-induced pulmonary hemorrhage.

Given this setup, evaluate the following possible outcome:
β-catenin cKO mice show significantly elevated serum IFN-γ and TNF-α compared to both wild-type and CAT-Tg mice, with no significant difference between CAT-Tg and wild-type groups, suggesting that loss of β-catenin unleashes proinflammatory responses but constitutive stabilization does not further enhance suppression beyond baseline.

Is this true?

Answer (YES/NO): NO